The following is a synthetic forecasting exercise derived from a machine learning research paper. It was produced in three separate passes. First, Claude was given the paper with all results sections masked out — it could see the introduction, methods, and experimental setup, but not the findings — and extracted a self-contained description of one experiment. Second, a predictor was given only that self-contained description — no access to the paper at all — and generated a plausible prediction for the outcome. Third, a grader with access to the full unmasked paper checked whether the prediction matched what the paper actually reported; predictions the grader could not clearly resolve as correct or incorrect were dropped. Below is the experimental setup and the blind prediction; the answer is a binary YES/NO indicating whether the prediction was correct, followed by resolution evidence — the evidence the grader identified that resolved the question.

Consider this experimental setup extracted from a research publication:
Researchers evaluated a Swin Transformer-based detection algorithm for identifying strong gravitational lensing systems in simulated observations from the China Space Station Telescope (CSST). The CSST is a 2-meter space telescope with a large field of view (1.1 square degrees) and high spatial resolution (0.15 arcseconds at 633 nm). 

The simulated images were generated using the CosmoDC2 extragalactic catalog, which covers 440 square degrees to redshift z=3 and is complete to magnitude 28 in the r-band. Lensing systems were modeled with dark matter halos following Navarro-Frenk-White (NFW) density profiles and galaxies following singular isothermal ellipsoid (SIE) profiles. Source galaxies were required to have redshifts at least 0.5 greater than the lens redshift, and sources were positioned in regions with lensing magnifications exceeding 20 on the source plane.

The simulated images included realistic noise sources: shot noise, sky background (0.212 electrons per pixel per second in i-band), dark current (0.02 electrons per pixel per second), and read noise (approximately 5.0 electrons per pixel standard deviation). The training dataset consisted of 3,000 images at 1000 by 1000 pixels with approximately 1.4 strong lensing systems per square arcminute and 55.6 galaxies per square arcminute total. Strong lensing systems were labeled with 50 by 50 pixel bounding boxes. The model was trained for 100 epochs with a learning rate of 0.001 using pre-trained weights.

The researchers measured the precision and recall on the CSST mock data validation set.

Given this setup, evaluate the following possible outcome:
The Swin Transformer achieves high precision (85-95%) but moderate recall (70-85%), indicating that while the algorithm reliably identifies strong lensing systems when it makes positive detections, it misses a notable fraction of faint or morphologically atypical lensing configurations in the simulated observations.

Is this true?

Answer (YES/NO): NO